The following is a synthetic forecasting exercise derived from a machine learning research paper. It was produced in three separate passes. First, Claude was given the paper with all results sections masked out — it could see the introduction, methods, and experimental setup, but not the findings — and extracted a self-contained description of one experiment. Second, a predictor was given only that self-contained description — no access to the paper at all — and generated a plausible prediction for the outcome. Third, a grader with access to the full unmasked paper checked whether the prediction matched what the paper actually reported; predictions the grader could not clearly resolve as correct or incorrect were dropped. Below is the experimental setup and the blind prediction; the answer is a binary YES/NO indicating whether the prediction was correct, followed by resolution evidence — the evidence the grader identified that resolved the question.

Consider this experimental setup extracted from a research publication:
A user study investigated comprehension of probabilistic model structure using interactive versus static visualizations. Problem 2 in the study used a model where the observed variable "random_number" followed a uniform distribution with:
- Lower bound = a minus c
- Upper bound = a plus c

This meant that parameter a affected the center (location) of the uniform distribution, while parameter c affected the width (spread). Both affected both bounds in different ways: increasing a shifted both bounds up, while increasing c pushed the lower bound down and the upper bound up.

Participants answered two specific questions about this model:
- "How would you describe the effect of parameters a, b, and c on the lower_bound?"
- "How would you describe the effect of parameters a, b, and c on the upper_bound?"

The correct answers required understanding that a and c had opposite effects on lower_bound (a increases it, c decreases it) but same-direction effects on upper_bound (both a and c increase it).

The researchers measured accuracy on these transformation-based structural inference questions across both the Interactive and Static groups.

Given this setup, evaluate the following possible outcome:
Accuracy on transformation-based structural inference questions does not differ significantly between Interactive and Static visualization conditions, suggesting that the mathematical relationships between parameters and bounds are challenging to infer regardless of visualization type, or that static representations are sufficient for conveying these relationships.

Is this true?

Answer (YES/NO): NO